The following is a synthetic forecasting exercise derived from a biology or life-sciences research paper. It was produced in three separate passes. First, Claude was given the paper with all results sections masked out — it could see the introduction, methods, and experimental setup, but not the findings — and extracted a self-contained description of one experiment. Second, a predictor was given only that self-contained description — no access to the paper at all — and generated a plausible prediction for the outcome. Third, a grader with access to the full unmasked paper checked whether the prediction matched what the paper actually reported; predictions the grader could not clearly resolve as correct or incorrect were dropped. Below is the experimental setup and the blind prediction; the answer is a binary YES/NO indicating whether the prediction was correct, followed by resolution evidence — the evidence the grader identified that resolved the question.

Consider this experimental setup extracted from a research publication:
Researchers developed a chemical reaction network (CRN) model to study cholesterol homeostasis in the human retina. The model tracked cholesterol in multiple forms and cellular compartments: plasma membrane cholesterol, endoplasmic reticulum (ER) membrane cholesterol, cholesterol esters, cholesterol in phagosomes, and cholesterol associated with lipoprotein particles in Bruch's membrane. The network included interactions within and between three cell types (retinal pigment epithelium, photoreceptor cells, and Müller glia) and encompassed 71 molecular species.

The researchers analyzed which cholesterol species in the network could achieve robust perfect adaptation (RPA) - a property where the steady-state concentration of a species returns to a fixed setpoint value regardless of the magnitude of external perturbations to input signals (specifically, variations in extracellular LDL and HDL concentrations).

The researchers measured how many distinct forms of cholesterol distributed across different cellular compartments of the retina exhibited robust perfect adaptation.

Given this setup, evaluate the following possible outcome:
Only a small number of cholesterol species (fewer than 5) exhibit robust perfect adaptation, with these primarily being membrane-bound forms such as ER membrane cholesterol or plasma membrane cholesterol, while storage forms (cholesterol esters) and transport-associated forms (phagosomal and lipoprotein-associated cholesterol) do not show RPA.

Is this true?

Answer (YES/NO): NO